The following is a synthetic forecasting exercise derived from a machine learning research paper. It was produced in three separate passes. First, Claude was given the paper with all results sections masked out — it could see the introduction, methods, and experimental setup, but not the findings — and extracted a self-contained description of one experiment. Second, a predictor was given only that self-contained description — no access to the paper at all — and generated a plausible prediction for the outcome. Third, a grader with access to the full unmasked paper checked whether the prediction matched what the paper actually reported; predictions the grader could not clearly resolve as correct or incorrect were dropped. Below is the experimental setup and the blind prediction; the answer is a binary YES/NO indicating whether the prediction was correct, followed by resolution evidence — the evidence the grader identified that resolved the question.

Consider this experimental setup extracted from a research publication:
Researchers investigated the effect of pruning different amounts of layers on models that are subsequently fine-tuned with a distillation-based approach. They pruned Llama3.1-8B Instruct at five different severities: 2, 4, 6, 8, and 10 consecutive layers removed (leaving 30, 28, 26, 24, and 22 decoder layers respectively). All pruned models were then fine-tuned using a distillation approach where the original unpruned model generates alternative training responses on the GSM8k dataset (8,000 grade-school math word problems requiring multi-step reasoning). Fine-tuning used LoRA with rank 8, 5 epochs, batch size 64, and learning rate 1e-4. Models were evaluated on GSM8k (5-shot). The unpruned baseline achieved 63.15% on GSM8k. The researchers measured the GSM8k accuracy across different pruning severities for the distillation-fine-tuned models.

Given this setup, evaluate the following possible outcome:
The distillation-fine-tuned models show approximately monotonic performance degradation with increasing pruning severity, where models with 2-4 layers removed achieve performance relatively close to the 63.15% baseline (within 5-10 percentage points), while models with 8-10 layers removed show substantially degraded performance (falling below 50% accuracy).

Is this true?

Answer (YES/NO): NO